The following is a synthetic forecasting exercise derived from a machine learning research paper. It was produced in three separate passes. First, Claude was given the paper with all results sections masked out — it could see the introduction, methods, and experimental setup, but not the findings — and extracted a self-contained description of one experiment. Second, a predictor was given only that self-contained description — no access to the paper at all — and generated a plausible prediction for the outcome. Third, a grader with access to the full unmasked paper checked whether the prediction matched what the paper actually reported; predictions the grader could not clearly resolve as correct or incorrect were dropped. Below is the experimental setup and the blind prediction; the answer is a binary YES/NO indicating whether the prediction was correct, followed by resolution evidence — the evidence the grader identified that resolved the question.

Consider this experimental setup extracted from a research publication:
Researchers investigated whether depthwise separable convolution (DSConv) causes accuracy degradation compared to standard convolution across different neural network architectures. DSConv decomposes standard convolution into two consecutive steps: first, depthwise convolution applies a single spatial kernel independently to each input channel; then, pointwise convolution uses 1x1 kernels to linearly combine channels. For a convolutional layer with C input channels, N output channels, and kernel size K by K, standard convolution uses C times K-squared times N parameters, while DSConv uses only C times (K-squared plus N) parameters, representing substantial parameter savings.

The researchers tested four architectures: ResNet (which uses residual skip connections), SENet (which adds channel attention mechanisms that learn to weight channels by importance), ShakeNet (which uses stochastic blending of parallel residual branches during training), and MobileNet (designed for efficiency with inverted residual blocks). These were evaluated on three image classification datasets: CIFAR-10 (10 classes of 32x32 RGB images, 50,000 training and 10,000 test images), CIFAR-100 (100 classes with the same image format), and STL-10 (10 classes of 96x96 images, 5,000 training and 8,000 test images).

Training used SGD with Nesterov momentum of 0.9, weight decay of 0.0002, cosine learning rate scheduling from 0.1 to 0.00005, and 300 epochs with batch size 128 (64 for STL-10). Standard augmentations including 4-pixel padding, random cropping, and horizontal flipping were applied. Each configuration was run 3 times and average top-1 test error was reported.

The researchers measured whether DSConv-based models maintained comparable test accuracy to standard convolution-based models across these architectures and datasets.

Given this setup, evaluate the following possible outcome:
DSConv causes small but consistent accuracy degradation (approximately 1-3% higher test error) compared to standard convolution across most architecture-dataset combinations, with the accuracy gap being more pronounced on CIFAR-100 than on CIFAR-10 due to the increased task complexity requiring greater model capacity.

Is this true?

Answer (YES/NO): NO